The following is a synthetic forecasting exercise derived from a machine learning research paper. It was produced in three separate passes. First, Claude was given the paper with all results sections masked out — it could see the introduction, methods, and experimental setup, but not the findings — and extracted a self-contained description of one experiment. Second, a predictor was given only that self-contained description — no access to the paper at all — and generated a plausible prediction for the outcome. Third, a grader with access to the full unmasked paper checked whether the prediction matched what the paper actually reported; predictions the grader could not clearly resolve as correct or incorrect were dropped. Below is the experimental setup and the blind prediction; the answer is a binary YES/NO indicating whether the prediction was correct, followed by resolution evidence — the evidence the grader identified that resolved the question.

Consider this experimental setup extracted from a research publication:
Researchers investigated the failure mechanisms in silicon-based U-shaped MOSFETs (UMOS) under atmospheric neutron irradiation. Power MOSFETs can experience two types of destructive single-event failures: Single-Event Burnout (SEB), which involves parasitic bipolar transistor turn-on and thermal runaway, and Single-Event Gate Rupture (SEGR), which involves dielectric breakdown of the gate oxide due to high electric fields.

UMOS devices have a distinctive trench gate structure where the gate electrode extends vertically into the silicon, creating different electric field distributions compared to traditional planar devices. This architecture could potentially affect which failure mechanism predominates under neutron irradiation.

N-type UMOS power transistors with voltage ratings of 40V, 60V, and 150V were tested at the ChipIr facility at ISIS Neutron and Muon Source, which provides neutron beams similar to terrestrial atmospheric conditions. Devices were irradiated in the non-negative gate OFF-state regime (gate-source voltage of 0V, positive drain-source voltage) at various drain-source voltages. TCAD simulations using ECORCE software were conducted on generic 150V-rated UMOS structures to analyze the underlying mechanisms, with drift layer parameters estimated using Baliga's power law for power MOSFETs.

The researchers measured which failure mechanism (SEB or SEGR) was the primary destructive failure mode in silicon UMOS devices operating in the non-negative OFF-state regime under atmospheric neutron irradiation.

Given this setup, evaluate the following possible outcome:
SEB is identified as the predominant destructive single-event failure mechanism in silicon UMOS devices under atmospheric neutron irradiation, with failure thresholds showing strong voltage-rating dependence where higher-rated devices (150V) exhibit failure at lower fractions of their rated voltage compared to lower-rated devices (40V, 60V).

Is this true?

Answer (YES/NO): NO